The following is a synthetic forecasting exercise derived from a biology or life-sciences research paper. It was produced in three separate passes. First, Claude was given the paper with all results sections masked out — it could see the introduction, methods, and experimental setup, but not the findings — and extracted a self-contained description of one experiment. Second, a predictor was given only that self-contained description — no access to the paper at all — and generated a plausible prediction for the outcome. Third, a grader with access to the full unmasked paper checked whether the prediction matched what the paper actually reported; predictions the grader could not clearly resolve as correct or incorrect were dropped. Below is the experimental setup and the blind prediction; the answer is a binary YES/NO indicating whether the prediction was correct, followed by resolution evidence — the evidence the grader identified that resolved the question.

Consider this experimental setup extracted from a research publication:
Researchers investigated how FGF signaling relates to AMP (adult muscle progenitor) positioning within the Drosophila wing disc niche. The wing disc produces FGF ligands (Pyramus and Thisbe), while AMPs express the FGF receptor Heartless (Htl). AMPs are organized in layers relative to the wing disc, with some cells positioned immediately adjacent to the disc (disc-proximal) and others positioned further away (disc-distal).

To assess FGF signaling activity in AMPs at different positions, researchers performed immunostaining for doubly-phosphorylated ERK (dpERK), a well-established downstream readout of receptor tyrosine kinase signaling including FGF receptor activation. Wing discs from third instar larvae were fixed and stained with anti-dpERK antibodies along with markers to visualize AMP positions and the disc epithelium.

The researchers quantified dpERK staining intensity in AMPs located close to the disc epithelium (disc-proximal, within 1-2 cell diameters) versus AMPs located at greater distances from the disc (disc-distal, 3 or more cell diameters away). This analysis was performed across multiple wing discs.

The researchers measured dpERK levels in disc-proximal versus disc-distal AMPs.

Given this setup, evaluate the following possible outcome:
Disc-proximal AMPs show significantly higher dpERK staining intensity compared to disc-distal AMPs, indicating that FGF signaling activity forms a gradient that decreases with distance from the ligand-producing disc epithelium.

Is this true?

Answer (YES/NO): YES